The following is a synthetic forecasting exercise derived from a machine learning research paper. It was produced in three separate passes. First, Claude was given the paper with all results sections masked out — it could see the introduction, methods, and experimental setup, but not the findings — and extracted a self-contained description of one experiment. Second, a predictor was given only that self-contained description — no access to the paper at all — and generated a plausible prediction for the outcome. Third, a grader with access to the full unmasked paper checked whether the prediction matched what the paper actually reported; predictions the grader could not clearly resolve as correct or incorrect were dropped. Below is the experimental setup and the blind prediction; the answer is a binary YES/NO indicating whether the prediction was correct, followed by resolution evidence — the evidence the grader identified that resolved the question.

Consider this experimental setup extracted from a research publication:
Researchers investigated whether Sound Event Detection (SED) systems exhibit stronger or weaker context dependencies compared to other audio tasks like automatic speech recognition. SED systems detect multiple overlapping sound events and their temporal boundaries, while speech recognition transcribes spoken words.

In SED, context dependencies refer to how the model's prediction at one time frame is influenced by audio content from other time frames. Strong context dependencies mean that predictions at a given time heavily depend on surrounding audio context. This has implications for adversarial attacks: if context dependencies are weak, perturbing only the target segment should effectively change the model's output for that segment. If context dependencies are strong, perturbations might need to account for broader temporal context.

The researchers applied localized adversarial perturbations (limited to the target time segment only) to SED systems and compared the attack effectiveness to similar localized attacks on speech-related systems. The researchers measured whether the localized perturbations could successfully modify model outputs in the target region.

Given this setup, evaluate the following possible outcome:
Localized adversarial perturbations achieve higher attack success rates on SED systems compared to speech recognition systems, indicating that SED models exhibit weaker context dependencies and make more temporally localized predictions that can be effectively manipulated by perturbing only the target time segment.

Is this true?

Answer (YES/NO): NO